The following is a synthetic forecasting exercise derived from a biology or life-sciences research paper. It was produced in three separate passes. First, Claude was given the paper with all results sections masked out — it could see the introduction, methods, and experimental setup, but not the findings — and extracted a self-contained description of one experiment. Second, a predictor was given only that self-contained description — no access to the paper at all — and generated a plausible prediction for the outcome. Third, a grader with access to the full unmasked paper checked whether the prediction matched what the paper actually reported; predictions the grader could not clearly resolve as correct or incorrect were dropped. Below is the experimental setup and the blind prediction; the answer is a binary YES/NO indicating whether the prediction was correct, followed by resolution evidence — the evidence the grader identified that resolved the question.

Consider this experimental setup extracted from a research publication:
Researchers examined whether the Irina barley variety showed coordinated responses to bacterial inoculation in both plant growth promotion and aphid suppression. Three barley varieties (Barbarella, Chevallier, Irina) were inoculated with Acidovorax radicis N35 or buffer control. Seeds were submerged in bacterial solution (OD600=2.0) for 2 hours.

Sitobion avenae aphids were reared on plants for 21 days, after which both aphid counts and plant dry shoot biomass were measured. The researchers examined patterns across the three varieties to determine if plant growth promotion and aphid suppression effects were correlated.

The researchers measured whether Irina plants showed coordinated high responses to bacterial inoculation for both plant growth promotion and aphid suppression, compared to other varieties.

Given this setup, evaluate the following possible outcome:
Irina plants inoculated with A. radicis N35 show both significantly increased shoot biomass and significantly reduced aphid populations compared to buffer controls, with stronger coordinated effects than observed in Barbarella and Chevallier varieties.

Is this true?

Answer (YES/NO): NO